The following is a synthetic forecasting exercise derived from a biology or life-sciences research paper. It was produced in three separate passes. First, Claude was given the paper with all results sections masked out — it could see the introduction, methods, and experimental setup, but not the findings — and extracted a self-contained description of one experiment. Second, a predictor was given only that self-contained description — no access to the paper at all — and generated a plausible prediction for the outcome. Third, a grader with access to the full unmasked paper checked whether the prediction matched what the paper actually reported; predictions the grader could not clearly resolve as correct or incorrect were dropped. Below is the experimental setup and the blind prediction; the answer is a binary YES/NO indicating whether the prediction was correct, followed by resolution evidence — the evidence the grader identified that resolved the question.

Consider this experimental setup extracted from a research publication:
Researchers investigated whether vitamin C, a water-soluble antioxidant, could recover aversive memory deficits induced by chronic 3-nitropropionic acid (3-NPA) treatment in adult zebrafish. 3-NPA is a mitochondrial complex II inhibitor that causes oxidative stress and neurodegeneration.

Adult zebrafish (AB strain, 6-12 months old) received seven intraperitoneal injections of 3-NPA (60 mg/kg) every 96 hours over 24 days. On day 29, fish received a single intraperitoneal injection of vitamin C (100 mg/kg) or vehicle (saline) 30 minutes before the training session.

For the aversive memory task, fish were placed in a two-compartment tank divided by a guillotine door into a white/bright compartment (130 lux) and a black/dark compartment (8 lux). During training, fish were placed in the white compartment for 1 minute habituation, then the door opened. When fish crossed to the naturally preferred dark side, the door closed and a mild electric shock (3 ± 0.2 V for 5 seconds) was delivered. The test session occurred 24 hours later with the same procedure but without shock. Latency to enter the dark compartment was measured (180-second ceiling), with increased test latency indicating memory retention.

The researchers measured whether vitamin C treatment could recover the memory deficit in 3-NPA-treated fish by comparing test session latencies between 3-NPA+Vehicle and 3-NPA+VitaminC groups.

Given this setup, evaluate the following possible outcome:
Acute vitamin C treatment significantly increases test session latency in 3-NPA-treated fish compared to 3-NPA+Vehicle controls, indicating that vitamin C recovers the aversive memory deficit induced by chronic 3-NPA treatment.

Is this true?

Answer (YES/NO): YES